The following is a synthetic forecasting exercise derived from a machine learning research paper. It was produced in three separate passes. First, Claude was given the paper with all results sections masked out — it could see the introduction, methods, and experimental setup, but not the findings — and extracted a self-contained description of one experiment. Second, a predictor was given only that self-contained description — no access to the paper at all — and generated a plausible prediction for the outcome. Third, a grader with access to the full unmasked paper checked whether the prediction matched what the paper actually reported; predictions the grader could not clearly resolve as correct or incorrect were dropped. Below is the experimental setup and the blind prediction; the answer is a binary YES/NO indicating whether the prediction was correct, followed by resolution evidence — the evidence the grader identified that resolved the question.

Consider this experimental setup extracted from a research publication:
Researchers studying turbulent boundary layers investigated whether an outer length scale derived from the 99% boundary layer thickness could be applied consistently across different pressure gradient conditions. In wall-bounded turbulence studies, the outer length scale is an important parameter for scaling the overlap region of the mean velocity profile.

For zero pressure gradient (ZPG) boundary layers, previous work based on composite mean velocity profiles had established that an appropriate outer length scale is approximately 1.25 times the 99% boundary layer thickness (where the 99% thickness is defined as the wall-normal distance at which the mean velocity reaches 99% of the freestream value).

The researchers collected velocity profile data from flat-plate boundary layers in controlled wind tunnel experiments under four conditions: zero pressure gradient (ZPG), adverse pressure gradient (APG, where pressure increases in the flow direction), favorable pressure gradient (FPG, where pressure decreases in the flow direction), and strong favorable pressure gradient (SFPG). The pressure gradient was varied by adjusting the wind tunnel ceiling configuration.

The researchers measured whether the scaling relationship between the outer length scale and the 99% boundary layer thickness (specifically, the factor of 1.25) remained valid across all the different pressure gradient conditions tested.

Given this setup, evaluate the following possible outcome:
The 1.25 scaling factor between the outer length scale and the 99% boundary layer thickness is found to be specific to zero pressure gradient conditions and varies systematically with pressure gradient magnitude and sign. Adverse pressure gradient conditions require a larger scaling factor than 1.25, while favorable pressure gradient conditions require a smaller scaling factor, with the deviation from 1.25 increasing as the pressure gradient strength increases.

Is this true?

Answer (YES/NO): NO